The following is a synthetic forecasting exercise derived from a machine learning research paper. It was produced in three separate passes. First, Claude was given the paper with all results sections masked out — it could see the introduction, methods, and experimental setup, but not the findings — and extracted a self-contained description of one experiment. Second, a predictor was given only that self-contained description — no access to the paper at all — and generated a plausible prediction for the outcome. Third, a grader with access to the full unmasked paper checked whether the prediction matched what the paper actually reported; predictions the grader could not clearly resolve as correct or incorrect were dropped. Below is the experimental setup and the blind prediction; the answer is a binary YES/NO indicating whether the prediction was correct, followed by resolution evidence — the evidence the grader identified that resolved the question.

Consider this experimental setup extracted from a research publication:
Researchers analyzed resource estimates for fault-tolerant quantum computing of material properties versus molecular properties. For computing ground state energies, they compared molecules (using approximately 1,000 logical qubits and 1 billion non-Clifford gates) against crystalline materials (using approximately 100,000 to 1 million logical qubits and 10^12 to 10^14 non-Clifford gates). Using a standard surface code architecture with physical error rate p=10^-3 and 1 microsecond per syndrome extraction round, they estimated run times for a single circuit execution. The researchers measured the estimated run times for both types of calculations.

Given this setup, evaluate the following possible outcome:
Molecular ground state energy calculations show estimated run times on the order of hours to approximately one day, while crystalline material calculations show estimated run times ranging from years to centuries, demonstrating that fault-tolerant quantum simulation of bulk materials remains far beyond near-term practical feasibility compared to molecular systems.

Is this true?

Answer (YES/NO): YES